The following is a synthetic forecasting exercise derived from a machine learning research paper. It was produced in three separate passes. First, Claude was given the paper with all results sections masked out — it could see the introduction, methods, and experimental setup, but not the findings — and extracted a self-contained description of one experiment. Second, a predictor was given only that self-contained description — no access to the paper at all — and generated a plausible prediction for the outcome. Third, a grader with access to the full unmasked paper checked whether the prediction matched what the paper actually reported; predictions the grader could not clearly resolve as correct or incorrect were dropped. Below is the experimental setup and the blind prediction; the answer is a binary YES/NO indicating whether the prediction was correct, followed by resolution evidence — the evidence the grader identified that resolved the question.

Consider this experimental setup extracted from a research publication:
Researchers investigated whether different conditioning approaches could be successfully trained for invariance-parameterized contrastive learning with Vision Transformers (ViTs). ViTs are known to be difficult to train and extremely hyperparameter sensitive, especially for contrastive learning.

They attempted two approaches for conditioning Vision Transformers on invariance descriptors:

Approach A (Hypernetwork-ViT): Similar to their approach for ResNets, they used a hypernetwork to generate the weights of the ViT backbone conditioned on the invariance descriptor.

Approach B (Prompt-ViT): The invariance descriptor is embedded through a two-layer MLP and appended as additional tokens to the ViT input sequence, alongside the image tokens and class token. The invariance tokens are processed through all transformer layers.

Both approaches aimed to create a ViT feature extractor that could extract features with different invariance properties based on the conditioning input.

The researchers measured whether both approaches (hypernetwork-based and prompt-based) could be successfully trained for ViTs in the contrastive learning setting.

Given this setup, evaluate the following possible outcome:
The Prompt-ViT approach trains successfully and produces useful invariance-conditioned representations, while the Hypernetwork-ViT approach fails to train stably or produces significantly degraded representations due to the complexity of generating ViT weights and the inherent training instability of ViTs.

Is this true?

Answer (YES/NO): NO